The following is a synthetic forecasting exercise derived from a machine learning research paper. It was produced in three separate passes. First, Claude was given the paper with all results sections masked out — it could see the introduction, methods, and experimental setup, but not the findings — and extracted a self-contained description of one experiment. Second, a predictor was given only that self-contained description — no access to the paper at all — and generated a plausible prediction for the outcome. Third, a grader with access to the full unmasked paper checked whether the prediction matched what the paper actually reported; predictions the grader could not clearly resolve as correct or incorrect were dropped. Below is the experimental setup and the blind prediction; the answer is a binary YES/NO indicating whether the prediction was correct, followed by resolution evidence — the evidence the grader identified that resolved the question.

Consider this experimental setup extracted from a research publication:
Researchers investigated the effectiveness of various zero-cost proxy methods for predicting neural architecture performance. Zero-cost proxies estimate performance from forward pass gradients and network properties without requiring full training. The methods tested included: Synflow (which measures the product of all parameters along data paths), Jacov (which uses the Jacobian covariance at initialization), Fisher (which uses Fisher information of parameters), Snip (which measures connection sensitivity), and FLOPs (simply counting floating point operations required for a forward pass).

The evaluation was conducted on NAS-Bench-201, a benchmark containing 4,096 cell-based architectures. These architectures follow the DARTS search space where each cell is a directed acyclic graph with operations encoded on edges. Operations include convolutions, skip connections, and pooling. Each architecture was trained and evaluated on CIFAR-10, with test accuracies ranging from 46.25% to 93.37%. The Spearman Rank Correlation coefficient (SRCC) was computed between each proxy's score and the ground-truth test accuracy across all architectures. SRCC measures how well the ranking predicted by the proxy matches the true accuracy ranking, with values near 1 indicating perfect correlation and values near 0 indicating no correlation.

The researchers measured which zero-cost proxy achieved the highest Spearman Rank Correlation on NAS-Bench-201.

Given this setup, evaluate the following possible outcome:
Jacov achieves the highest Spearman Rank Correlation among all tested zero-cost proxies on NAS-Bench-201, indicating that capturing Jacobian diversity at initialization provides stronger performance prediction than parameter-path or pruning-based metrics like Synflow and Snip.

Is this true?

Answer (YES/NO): YES